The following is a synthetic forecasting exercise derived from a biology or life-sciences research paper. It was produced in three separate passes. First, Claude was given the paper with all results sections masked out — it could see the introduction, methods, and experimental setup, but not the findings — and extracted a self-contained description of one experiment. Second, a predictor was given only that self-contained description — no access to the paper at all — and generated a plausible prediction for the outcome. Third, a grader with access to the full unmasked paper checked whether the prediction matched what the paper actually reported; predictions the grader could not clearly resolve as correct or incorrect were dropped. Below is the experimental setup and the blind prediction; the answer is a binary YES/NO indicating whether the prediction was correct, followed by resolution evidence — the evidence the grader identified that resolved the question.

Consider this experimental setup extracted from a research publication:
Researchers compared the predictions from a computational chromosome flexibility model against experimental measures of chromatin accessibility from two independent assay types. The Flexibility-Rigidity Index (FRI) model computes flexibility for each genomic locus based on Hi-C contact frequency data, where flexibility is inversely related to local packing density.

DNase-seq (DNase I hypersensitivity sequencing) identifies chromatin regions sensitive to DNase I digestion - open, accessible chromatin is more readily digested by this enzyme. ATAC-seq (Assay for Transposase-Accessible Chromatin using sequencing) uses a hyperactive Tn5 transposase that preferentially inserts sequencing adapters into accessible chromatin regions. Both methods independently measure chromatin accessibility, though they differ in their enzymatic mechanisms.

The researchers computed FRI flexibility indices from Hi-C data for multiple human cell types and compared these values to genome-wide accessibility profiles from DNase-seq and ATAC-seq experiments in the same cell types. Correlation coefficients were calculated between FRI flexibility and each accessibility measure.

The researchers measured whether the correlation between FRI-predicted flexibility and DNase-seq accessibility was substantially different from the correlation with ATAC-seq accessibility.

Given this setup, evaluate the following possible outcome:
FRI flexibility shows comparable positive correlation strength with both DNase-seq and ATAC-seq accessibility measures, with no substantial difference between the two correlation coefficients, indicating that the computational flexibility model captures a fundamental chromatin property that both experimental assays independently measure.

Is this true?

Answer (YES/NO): NO